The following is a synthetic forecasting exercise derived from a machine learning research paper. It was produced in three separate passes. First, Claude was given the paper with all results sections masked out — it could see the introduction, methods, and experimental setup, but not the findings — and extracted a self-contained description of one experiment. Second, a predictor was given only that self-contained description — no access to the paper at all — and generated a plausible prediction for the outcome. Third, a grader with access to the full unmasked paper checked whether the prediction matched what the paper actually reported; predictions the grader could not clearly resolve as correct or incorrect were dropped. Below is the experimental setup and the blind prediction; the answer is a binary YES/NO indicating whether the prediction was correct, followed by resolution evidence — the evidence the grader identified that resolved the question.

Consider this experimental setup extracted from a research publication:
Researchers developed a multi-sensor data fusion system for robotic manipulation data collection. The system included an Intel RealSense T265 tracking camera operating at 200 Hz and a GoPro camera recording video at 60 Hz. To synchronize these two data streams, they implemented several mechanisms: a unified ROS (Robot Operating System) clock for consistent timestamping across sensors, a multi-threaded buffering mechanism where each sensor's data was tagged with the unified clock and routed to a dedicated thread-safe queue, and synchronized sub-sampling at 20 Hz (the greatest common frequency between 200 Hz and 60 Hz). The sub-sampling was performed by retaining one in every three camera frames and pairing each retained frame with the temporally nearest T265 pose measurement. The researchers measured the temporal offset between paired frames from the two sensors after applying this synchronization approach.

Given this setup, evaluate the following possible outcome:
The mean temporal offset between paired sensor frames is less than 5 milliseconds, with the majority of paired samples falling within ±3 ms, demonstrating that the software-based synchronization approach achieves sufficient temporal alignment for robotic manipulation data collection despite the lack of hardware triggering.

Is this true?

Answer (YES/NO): YES